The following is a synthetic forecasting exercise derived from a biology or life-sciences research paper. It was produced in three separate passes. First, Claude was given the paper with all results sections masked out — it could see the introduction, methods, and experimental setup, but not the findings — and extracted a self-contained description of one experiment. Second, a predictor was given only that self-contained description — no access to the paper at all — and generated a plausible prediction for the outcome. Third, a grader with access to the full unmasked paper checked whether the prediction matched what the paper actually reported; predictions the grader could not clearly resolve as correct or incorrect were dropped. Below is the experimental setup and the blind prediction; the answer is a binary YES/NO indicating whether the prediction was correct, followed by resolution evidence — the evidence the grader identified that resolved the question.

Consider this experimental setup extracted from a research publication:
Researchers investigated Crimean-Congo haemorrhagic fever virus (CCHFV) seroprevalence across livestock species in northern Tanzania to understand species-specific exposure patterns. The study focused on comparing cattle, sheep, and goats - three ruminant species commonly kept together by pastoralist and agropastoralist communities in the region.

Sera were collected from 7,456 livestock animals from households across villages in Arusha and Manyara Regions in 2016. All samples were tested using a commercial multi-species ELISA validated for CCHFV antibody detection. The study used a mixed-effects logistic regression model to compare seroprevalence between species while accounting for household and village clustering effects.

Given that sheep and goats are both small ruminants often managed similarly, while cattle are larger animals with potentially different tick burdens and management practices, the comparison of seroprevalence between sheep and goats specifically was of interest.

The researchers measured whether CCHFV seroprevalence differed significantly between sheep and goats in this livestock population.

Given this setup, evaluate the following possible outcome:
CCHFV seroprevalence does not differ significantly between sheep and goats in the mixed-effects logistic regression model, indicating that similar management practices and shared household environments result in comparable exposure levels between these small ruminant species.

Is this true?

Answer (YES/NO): NO